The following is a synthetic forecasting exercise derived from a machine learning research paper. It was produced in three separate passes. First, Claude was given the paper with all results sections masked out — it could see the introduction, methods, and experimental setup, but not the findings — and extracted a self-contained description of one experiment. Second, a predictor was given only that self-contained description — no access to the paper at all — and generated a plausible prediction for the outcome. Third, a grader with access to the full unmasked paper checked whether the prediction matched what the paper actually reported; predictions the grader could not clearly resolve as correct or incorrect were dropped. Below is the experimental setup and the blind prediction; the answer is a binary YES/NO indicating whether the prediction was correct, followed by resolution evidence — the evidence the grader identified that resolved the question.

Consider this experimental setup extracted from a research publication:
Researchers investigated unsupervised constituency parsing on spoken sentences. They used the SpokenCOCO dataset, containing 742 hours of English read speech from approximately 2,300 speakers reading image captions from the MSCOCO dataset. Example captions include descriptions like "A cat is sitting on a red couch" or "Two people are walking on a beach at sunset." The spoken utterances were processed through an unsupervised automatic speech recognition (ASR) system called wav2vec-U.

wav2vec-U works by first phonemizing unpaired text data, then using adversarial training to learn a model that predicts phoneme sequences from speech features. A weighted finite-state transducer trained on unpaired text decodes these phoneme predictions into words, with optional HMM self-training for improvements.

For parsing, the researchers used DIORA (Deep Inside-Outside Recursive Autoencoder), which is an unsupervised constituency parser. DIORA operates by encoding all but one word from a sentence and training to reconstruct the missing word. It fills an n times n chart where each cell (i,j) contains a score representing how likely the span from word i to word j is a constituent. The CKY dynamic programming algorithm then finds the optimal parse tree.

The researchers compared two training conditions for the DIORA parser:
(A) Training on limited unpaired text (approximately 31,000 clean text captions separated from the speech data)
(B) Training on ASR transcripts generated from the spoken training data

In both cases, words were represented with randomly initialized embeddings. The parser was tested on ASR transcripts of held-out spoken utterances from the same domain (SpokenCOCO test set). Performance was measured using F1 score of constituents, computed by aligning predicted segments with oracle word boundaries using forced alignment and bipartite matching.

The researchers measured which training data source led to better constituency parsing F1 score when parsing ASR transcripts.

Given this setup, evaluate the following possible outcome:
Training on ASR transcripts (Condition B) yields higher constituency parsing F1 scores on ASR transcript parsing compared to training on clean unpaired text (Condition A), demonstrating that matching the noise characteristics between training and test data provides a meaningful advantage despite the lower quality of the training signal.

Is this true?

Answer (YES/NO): NO